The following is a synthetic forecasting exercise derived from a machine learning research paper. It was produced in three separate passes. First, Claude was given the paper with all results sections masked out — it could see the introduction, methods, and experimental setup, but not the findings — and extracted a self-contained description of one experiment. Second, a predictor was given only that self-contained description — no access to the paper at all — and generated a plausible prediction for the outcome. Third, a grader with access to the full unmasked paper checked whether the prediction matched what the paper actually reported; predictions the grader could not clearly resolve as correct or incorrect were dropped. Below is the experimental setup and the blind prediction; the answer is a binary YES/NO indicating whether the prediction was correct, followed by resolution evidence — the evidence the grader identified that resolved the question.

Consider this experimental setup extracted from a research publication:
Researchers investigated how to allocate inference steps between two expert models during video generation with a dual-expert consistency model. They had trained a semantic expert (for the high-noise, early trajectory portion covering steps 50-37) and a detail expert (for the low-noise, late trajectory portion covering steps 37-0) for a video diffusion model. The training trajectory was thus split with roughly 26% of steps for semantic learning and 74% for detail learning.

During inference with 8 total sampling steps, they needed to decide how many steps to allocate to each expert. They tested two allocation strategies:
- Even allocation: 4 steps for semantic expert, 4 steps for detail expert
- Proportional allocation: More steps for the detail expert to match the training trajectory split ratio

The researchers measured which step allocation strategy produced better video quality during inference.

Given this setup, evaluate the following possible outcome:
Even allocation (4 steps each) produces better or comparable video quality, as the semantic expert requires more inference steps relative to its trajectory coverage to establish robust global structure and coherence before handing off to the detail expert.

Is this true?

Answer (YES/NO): YES